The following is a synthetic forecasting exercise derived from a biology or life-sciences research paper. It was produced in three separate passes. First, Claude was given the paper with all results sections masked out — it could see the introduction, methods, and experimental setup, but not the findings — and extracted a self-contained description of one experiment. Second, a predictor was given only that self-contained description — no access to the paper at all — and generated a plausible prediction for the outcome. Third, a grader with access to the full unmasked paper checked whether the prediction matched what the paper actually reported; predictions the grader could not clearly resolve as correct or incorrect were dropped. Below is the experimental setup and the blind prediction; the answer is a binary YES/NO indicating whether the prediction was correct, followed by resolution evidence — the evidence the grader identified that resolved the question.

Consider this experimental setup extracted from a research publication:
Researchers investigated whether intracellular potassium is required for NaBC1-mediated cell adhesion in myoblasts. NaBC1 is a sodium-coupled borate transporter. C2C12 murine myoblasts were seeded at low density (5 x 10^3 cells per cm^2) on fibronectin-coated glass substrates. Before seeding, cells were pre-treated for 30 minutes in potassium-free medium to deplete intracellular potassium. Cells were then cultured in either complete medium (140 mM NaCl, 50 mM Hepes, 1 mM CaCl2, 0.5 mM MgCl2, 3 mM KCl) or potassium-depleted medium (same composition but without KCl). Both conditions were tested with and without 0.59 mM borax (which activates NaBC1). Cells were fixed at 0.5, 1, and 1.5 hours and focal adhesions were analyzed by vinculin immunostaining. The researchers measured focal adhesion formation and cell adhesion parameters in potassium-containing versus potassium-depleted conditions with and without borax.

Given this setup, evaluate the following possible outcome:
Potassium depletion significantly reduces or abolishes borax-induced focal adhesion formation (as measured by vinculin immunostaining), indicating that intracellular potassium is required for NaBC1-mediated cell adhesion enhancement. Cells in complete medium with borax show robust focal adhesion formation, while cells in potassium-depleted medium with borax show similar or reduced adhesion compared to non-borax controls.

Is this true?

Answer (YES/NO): NO